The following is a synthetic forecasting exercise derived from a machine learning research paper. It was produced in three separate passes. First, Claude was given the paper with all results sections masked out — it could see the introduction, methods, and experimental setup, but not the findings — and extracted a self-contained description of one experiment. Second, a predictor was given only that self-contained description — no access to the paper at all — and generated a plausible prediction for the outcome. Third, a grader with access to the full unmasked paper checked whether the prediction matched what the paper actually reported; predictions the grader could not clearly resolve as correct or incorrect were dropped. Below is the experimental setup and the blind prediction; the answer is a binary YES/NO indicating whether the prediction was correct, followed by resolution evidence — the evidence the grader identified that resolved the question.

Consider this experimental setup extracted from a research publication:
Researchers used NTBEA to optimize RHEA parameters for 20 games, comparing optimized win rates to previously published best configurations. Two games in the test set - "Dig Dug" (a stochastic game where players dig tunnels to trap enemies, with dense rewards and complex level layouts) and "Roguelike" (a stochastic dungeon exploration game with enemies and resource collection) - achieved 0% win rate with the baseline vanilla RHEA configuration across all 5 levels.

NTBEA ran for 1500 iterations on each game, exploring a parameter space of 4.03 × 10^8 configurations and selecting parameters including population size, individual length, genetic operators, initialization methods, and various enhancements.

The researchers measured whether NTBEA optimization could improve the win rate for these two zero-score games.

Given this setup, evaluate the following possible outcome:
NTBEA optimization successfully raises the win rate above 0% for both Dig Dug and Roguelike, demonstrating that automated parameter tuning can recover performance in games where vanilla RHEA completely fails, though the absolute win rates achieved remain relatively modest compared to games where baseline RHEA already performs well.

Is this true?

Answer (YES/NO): NO